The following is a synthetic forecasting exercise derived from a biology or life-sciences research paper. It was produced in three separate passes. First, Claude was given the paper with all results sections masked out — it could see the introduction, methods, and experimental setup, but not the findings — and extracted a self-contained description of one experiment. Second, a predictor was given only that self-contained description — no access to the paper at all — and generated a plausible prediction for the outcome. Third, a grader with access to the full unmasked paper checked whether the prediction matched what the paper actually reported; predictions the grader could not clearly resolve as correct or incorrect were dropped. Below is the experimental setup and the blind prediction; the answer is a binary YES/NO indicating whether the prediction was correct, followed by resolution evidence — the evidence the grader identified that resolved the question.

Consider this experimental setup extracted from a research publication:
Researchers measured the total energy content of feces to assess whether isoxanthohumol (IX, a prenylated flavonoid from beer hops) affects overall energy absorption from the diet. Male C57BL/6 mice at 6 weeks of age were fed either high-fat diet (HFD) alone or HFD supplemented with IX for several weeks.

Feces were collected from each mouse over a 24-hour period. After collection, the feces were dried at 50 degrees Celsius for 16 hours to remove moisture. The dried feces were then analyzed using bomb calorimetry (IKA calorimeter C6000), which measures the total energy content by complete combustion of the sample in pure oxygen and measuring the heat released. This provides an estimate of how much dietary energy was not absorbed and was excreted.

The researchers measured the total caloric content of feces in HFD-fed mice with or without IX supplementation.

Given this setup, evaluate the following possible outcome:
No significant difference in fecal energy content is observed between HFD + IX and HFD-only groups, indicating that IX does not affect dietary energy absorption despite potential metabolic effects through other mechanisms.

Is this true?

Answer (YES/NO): NO